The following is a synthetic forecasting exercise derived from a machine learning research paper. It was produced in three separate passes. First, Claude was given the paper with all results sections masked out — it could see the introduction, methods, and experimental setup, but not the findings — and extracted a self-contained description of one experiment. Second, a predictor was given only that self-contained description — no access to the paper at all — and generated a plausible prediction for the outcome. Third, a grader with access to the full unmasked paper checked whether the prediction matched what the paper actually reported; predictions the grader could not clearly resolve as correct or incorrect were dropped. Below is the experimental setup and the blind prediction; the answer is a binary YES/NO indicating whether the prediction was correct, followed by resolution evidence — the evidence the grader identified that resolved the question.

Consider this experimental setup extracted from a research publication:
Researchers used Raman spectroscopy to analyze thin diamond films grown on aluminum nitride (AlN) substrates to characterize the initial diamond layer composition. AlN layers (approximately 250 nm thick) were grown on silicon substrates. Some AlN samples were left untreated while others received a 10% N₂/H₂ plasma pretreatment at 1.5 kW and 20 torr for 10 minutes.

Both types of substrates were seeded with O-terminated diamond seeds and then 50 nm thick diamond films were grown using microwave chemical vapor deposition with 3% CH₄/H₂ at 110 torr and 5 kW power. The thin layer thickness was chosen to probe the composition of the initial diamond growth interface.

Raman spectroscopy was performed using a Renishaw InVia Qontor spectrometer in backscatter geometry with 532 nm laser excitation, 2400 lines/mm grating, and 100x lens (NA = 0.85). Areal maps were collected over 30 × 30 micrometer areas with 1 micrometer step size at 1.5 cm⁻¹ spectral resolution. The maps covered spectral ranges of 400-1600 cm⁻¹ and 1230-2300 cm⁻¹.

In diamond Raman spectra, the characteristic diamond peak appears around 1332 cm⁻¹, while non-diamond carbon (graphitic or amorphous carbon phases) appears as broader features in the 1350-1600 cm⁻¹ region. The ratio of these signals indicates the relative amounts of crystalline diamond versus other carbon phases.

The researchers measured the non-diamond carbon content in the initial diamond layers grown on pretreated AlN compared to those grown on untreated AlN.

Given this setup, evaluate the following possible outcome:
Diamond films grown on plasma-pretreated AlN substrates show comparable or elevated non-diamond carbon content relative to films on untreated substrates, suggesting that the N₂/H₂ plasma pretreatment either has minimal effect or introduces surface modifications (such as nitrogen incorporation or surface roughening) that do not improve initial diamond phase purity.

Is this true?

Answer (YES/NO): YES